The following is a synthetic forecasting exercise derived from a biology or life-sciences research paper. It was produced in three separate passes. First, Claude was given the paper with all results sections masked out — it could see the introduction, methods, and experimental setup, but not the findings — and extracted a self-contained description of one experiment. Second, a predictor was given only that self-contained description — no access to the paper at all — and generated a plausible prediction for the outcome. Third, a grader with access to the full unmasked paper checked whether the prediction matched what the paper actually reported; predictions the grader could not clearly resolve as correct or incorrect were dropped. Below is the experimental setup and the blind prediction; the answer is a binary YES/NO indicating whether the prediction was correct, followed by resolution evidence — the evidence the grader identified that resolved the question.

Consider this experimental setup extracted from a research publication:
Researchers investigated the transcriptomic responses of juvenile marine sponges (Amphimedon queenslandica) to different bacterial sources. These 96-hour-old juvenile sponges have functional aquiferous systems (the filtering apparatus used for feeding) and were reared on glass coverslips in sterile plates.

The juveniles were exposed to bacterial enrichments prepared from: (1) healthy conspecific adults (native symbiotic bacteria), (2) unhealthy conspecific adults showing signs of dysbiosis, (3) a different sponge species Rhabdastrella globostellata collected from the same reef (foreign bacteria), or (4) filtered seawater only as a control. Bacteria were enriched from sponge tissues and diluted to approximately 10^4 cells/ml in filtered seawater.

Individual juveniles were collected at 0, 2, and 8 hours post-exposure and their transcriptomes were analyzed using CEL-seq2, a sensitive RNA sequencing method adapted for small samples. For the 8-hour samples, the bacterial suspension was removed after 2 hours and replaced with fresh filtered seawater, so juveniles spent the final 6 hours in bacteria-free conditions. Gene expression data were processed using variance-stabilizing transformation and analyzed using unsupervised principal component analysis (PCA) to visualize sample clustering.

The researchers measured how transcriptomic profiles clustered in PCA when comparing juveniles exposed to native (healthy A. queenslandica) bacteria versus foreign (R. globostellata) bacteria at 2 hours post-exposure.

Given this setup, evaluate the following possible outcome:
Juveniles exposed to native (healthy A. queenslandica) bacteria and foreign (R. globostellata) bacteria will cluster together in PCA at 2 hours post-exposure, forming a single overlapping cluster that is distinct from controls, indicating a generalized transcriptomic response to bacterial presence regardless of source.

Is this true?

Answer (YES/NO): NO